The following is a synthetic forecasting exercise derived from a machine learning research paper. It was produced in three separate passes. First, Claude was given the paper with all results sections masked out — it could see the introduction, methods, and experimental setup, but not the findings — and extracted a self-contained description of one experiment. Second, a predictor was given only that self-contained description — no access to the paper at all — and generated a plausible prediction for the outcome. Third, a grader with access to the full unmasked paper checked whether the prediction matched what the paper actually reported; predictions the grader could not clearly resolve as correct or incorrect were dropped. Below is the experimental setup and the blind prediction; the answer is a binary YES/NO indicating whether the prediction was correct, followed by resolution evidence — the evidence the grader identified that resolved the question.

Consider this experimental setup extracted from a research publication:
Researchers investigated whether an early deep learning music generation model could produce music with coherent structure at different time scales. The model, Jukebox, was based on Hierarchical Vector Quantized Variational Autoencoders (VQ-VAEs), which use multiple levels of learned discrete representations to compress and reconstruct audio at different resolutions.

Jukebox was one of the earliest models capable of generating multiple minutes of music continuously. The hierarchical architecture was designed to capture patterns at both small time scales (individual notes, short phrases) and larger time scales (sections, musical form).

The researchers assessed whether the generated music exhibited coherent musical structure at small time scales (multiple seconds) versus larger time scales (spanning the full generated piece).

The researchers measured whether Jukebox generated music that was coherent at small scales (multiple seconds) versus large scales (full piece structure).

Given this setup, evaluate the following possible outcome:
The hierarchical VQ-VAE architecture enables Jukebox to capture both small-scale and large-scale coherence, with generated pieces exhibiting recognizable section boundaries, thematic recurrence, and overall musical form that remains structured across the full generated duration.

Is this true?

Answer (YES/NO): NO